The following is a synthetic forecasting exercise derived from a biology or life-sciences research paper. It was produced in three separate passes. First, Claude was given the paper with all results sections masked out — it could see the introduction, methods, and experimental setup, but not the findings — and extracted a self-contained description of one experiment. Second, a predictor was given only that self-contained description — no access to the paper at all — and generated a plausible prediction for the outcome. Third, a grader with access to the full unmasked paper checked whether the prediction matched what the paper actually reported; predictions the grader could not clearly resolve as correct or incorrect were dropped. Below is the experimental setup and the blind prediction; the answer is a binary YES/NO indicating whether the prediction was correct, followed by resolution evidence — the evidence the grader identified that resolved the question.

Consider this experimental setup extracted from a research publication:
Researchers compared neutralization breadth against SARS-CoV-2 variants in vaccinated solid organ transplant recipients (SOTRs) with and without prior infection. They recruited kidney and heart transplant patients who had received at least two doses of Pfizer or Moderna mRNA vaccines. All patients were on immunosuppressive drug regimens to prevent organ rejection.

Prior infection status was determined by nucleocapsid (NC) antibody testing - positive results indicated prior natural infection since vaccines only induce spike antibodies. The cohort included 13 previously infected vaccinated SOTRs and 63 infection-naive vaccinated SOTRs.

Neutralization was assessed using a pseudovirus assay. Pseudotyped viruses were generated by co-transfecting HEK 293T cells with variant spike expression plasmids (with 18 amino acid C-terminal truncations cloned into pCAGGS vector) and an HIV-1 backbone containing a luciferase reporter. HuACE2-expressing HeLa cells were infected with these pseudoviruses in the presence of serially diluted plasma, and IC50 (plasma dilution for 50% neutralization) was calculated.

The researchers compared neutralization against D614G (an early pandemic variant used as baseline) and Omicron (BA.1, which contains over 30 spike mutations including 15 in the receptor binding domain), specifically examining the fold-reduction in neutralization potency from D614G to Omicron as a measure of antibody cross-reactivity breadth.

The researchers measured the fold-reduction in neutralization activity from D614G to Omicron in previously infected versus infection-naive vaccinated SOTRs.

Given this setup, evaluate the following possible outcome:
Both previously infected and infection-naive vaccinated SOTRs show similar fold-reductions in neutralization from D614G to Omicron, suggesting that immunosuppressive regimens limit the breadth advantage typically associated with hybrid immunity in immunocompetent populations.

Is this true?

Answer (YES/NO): NO